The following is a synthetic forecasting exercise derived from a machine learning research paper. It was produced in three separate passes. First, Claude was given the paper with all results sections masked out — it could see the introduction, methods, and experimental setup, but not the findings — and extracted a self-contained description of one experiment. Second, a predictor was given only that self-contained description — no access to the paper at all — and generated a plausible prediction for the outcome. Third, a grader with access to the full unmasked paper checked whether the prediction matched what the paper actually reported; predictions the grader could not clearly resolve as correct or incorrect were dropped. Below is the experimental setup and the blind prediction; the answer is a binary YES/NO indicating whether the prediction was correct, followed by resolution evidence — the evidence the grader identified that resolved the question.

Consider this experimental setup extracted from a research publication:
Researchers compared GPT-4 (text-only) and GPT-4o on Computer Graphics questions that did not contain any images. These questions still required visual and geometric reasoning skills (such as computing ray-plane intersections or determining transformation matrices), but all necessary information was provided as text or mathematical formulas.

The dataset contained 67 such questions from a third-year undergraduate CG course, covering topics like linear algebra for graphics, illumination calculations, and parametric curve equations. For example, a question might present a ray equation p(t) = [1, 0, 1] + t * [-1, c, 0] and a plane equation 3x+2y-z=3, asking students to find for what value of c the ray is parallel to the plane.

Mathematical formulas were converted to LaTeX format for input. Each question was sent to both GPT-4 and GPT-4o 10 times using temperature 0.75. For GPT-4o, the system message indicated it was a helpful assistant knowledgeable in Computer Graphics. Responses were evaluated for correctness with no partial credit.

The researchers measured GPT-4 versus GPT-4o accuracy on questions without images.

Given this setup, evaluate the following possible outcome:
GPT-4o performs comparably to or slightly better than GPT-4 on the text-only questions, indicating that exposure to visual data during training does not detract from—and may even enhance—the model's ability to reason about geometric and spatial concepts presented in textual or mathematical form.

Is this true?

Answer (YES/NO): YES